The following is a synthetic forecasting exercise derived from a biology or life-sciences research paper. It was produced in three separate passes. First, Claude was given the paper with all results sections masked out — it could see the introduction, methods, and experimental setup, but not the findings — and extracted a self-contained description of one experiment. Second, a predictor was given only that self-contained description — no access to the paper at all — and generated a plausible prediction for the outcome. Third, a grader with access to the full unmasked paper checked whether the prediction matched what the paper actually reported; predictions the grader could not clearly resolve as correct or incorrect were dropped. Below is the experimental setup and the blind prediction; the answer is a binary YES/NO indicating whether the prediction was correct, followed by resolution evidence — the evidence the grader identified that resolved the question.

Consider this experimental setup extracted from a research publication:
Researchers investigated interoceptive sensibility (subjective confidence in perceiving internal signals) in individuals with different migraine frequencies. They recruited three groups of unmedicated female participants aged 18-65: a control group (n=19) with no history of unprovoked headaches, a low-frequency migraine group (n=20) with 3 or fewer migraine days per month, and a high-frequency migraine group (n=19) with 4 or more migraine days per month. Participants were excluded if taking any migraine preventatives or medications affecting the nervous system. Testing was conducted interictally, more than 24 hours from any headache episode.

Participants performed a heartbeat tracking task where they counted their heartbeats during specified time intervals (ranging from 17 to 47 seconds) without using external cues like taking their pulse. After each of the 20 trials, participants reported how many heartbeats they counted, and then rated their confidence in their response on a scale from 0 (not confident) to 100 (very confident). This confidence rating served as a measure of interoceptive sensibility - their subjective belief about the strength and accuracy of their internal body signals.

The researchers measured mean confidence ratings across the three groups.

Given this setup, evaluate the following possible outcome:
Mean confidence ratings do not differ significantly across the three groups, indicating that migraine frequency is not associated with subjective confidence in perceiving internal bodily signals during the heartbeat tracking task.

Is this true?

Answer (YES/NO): NO